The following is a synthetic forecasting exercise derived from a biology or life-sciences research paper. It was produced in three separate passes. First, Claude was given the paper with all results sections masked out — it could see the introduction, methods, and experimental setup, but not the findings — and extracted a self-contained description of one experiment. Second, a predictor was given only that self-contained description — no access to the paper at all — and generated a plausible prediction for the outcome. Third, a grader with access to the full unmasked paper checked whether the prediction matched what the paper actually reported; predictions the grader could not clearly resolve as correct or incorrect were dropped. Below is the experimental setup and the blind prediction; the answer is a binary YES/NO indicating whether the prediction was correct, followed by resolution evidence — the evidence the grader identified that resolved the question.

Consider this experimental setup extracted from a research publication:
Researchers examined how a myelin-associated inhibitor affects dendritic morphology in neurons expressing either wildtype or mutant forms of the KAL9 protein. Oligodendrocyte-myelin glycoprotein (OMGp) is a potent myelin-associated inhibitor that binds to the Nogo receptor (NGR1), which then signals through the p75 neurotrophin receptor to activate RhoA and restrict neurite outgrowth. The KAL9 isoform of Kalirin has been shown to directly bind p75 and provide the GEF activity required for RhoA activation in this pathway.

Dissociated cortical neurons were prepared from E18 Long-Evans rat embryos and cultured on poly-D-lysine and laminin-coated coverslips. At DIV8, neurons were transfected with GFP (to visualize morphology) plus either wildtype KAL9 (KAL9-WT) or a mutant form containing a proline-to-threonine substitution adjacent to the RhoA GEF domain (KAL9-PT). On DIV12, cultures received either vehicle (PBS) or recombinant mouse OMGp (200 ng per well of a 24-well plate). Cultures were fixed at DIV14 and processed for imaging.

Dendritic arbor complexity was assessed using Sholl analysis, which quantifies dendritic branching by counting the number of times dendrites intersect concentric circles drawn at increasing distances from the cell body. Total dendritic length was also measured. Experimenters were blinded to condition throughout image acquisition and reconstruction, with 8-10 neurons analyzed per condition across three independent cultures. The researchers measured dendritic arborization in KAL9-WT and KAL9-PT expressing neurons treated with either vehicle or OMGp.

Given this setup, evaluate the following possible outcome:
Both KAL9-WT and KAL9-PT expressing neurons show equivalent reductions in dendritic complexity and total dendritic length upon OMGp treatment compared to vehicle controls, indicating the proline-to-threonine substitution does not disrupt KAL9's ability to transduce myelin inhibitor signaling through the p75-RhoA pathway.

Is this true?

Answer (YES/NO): NO